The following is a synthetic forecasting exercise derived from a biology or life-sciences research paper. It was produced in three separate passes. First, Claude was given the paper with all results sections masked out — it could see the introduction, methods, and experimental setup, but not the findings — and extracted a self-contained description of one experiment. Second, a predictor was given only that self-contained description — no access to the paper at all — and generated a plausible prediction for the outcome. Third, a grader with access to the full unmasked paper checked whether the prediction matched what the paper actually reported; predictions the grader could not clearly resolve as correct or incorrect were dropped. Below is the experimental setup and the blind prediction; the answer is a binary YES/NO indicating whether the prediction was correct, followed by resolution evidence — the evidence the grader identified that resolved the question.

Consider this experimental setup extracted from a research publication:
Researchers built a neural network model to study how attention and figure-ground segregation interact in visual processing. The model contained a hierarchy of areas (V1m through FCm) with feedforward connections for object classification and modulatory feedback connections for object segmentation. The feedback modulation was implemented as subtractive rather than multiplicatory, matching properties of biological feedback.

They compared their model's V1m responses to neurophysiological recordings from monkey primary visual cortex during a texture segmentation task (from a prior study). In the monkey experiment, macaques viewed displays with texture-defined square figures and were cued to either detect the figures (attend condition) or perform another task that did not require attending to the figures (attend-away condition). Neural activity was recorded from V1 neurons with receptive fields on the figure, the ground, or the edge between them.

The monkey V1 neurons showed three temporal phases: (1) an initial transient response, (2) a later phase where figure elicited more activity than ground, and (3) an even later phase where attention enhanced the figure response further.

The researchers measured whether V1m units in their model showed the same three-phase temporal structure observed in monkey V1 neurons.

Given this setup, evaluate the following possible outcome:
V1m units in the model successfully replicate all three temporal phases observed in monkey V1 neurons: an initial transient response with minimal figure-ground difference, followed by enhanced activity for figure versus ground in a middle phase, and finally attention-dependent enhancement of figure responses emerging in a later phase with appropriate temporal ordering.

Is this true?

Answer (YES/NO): YES